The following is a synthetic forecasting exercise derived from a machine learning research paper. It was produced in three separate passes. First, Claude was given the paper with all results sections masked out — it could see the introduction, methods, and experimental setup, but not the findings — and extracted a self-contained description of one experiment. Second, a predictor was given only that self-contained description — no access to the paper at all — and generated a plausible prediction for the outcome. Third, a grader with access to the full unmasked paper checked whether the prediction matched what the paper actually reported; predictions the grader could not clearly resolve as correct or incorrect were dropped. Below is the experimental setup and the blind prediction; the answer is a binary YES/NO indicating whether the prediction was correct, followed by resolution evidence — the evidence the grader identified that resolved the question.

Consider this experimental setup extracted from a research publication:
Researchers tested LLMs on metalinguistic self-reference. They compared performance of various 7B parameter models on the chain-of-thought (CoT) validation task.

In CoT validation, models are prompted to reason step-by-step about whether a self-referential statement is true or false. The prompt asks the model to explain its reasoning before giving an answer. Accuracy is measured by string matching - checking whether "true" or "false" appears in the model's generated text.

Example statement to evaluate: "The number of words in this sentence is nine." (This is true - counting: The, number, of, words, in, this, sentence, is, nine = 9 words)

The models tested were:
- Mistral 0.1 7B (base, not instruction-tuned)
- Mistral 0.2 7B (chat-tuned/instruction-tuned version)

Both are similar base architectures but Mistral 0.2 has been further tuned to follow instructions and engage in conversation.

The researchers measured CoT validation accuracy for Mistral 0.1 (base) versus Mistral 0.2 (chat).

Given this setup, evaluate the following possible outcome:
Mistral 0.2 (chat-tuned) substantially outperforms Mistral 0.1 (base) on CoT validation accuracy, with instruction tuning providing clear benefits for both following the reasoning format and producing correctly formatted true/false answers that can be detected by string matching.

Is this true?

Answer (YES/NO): YES